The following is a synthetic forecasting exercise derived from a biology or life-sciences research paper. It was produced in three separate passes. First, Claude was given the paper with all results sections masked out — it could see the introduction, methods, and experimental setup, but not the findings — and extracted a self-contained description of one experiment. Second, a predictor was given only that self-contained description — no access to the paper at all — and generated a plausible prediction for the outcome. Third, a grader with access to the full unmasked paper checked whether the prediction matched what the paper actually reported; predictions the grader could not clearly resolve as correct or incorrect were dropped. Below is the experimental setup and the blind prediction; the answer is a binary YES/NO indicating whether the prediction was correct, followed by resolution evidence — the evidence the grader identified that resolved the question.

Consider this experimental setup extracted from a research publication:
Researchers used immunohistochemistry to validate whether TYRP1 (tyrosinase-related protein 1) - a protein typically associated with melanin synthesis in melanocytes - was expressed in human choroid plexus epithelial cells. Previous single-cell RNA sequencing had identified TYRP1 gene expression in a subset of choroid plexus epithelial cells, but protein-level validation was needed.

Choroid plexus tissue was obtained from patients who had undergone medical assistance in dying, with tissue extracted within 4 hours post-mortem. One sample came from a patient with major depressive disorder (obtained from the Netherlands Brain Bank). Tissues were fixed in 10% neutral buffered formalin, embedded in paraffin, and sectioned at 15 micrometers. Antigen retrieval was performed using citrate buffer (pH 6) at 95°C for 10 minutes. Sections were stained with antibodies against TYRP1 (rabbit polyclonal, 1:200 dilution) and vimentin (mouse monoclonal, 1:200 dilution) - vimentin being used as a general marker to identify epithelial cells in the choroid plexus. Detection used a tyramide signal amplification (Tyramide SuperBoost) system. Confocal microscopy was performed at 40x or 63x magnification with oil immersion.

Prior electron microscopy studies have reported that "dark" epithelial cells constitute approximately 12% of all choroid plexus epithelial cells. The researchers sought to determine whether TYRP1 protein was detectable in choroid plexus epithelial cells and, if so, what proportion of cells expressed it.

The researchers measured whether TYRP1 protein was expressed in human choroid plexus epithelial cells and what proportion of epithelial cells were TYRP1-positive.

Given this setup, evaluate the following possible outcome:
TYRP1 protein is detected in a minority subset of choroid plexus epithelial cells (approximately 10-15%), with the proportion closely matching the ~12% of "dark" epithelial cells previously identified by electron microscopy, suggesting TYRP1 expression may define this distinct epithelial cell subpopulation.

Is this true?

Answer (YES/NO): NO